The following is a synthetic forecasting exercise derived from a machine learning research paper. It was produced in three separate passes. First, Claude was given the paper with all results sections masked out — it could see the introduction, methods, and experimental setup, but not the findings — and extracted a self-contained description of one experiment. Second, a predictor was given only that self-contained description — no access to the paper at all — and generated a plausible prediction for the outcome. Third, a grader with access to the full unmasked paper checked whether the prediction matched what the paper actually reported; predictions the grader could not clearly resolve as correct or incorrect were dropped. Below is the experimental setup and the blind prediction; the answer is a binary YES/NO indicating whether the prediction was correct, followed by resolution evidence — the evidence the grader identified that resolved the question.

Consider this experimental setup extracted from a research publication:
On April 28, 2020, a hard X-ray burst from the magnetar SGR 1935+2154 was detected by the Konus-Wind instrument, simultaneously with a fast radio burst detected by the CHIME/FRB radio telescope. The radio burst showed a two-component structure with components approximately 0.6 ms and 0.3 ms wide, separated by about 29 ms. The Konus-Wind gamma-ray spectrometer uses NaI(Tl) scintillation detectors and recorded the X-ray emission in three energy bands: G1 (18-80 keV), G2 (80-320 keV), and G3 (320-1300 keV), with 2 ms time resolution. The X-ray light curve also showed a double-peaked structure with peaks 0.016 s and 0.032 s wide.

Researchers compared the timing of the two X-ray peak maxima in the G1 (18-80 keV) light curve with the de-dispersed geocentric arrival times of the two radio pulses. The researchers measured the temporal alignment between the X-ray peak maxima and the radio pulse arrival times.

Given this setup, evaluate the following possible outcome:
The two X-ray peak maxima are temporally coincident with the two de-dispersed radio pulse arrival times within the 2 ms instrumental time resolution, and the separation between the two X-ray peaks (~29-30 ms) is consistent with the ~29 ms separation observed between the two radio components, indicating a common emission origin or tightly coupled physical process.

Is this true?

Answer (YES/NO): YES